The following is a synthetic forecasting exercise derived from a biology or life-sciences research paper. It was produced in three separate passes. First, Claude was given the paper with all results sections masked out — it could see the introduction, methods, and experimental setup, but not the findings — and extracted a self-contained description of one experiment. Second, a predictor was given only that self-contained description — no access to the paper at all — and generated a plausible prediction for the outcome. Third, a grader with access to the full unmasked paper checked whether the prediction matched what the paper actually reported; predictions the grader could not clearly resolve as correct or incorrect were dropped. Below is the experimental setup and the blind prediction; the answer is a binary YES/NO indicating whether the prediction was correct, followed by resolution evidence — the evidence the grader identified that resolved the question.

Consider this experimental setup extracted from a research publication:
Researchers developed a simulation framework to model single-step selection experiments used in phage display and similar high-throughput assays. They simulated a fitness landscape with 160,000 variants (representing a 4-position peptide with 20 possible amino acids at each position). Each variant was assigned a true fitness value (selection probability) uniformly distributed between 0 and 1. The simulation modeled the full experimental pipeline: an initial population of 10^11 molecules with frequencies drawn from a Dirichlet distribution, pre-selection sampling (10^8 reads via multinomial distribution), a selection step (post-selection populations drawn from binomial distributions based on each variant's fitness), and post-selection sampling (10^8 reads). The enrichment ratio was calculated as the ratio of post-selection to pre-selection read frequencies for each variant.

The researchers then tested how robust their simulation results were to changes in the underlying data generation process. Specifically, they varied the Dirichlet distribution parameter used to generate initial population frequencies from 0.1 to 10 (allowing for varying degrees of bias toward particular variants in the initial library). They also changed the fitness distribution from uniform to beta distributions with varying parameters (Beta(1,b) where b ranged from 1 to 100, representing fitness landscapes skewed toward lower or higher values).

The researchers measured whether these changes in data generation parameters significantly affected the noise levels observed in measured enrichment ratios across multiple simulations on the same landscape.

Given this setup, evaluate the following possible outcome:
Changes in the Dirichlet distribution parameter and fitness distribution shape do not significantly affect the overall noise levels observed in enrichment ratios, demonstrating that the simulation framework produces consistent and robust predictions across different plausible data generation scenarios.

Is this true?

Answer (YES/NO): YES